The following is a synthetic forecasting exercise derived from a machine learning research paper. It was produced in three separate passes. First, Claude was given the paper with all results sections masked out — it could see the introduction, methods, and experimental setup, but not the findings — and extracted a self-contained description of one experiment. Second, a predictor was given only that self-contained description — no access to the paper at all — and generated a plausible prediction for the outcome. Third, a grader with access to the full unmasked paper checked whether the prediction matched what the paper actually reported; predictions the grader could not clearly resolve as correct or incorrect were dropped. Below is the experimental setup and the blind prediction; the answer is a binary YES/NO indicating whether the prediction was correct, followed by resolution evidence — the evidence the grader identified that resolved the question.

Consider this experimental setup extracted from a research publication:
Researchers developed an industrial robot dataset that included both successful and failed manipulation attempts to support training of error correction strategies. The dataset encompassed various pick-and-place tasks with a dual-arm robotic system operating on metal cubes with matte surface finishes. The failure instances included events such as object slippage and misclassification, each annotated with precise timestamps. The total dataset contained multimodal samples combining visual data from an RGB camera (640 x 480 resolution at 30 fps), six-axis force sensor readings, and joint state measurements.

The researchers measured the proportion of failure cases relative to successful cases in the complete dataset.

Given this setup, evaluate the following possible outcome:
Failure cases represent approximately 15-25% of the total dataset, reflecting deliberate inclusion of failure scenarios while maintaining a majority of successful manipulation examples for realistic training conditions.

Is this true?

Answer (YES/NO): YES